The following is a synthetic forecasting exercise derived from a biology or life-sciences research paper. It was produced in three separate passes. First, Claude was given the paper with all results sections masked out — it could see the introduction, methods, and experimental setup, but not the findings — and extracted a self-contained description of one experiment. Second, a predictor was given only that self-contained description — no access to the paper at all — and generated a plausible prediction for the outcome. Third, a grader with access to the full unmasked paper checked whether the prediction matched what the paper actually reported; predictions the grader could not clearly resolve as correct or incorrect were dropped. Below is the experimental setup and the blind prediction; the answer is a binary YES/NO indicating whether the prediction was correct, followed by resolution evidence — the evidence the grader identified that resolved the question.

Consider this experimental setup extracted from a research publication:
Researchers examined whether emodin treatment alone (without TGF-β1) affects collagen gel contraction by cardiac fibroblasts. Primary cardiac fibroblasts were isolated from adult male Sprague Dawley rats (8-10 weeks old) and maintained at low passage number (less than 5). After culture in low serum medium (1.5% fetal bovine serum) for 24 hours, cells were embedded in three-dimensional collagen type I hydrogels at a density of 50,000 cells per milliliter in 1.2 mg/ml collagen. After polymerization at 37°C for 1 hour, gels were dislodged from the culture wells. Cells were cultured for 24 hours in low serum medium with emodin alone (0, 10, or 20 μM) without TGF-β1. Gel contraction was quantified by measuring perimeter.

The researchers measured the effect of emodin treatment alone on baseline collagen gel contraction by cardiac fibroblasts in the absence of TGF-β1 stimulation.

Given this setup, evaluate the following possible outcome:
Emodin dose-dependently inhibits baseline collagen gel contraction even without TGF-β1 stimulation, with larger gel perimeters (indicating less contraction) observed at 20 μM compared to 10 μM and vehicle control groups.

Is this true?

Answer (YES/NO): NO